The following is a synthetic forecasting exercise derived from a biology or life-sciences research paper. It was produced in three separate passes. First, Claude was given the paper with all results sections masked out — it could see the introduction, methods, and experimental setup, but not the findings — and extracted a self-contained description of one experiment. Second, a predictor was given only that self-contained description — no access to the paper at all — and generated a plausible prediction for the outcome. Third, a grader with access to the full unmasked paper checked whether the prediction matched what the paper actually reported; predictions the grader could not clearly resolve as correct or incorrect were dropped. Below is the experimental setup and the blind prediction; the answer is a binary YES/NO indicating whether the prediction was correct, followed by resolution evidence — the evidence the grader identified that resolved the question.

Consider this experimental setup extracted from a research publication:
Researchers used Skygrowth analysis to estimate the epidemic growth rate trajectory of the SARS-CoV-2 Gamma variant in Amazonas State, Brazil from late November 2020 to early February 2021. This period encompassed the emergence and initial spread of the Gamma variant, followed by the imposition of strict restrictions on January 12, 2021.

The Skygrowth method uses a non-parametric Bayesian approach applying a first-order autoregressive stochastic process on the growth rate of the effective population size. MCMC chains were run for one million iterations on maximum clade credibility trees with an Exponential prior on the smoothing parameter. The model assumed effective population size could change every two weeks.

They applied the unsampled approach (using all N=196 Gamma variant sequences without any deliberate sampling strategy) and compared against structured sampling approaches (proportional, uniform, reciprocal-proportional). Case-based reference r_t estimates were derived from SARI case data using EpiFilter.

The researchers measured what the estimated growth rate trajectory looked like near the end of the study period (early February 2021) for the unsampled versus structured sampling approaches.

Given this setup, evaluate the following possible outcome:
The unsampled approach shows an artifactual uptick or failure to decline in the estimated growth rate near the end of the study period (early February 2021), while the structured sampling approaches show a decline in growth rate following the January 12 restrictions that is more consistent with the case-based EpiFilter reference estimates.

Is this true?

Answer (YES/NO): YES